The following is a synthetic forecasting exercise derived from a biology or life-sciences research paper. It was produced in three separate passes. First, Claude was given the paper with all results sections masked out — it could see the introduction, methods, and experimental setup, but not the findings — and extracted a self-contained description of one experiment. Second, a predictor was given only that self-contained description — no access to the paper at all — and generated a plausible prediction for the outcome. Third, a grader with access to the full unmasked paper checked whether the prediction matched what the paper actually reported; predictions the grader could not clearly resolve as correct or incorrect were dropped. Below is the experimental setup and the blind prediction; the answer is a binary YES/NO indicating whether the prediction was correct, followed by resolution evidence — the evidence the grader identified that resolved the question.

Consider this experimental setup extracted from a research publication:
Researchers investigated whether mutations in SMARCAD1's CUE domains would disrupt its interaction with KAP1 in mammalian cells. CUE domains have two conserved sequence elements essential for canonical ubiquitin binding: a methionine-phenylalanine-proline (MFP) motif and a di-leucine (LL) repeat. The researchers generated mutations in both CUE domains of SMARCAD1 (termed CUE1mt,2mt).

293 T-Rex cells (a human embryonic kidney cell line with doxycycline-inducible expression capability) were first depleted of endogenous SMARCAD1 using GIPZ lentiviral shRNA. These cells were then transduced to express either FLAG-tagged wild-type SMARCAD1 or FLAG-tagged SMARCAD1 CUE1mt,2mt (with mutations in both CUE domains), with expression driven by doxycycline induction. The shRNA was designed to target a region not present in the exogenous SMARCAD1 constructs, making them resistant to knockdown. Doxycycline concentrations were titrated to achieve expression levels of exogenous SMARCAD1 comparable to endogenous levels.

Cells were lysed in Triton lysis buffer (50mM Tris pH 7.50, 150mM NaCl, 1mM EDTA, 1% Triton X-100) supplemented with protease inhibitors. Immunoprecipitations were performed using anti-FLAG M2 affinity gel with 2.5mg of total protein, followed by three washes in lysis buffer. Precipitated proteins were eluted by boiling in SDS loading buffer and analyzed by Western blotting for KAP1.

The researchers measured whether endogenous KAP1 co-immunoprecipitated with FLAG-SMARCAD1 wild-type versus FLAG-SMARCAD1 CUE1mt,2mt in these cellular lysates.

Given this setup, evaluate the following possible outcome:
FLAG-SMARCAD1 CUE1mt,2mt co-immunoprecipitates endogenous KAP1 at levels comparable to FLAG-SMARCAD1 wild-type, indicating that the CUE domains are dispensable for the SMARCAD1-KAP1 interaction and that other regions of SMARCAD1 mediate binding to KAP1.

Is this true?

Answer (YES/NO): NO